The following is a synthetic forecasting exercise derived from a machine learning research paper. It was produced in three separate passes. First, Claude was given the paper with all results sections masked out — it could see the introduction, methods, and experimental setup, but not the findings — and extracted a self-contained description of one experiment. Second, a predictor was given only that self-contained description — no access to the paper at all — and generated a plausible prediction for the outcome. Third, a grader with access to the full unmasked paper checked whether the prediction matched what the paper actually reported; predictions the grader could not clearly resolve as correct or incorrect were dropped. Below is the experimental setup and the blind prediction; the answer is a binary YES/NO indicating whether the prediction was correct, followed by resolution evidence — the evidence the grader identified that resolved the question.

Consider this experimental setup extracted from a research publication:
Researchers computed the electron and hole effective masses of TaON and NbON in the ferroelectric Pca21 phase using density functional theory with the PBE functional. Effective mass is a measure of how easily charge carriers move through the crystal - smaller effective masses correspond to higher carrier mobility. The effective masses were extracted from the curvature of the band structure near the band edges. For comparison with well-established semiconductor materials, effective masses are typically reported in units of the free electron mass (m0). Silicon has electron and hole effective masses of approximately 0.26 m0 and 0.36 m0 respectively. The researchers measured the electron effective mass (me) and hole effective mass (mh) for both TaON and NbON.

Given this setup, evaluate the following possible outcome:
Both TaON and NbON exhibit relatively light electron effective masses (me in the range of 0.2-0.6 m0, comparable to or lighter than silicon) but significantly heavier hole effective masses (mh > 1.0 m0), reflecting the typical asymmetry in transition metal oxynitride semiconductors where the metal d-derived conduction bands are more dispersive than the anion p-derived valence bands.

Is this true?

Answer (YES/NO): NO